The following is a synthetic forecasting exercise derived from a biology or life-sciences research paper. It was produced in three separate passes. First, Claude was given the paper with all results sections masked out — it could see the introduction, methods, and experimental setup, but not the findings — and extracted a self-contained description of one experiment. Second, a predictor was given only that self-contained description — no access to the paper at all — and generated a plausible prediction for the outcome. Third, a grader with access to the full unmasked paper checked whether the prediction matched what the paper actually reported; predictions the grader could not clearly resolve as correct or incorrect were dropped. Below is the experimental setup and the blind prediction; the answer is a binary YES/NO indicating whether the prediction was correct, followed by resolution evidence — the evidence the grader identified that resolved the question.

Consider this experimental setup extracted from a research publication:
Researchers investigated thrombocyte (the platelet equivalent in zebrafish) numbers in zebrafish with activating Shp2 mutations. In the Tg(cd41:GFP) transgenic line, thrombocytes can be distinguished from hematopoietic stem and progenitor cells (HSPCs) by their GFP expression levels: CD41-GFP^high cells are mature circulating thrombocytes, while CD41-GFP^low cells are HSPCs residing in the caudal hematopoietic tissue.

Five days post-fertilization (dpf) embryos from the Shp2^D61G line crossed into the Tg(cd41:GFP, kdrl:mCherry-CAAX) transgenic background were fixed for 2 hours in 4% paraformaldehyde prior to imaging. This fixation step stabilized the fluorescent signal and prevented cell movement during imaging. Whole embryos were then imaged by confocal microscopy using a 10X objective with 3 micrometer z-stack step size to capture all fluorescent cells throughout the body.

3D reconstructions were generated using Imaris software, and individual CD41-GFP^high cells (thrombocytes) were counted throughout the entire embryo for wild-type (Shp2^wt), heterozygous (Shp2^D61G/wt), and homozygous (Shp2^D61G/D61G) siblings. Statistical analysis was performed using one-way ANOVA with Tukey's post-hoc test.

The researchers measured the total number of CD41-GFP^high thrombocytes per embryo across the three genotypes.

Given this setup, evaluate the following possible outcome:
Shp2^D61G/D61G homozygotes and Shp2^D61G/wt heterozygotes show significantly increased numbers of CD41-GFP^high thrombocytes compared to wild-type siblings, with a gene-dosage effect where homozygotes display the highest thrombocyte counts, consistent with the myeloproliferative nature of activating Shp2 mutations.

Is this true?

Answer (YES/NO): NO